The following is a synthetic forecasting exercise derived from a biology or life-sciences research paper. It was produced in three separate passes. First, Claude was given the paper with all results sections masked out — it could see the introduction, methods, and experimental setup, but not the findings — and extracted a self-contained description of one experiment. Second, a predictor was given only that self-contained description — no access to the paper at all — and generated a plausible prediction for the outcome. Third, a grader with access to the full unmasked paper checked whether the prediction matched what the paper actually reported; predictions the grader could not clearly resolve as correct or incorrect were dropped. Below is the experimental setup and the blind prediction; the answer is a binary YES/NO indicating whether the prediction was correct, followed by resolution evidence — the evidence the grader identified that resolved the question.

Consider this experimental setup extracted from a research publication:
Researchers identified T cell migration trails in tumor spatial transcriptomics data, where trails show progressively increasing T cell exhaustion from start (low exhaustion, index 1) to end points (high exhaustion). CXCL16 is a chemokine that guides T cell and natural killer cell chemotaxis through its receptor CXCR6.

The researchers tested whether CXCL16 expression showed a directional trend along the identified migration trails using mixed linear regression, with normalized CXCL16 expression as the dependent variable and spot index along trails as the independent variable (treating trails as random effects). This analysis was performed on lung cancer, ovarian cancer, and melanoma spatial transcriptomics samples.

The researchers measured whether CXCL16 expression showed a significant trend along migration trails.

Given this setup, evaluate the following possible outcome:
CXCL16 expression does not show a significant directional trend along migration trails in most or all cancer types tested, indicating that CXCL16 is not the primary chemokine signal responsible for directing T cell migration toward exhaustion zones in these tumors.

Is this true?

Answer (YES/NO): NO